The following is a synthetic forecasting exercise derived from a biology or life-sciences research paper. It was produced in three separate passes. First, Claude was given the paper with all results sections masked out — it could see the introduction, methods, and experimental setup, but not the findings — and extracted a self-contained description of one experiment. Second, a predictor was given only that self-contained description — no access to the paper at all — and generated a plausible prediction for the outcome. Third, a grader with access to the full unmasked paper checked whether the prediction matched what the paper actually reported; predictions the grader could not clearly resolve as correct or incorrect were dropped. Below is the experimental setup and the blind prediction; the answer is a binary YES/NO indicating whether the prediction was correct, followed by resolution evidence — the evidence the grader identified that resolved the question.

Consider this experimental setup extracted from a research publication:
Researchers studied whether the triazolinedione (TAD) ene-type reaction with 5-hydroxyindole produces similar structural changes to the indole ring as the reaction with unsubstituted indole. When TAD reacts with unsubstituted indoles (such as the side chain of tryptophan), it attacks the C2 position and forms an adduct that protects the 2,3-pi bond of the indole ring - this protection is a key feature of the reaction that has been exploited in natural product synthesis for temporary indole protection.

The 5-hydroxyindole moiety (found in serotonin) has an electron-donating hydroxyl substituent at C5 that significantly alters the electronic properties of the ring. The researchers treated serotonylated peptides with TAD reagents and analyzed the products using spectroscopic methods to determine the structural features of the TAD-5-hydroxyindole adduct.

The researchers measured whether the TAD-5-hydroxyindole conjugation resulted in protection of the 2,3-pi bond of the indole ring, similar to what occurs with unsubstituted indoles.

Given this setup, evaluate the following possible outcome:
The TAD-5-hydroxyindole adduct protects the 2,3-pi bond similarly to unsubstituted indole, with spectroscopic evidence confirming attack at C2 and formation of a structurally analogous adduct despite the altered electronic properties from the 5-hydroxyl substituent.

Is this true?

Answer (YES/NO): NO